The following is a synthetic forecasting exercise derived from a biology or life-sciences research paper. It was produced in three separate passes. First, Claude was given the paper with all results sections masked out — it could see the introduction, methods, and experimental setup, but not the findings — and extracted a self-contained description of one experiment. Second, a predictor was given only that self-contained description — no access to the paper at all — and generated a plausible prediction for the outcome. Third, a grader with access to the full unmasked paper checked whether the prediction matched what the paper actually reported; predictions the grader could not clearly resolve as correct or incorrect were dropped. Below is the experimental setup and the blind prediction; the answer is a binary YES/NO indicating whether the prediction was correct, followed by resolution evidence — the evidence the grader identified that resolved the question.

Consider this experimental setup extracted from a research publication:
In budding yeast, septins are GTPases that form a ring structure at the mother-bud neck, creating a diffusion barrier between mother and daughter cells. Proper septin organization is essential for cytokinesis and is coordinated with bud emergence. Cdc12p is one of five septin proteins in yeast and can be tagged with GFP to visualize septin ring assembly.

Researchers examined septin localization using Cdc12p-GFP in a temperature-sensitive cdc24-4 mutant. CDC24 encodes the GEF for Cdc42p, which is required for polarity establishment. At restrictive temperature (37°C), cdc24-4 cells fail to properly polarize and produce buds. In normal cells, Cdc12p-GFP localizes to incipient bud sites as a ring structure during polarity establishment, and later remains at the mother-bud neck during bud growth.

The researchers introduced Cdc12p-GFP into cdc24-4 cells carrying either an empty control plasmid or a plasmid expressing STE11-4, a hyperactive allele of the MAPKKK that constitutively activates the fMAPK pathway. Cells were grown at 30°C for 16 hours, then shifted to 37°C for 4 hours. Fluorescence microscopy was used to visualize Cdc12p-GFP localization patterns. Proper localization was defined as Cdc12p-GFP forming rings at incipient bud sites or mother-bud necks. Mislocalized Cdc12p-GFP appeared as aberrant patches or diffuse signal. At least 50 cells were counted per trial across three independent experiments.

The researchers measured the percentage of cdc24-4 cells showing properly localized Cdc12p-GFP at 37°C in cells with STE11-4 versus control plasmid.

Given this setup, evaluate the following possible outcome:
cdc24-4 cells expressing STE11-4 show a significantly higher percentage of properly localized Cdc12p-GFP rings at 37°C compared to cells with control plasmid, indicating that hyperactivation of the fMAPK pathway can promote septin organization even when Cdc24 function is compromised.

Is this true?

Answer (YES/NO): YES